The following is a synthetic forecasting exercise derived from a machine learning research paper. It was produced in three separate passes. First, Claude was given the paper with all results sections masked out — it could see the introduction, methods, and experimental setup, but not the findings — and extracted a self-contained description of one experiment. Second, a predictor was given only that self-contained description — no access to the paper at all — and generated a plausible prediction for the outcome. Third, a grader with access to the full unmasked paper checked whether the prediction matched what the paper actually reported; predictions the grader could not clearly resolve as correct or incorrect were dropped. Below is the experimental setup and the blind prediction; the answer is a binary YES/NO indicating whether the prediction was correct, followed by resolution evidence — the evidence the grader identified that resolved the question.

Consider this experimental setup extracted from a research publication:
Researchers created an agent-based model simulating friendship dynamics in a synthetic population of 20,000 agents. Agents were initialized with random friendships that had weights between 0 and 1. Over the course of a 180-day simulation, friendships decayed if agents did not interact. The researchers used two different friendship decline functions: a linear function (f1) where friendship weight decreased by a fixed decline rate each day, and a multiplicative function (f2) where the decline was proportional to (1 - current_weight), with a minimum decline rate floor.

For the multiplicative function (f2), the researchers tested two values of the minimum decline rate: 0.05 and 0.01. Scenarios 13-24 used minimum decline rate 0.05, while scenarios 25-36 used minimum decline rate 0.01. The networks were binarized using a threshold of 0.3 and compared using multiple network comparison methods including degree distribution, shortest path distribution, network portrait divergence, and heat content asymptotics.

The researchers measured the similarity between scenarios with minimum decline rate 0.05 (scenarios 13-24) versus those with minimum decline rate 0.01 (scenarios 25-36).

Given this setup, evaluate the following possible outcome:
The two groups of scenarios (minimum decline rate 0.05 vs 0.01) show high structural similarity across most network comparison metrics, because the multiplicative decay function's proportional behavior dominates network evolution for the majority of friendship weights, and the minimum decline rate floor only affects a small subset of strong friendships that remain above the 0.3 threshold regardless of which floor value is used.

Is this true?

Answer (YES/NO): YES